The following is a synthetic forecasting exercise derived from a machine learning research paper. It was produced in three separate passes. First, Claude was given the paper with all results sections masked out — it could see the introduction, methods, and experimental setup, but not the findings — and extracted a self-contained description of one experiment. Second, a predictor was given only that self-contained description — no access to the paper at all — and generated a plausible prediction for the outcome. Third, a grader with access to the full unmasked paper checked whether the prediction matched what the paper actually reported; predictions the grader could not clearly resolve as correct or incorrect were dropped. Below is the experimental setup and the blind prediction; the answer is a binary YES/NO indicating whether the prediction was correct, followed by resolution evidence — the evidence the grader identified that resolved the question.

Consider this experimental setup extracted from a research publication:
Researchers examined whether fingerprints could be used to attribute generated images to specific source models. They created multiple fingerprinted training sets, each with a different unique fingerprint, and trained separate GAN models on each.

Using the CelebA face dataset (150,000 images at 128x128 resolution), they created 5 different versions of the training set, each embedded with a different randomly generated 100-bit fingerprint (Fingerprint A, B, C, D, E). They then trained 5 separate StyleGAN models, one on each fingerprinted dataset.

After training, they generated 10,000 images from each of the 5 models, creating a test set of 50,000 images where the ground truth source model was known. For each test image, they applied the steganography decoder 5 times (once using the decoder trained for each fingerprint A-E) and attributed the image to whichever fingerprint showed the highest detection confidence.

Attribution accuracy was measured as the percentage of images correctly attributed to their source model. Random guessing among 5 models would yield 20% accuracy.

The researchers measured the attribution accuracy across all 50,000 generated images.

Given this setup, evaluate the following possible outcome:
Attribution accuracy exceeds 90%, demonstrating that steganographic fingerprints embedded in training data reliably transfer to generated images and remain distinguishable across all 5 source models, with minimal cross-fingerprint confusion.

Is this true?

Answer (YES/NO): YES